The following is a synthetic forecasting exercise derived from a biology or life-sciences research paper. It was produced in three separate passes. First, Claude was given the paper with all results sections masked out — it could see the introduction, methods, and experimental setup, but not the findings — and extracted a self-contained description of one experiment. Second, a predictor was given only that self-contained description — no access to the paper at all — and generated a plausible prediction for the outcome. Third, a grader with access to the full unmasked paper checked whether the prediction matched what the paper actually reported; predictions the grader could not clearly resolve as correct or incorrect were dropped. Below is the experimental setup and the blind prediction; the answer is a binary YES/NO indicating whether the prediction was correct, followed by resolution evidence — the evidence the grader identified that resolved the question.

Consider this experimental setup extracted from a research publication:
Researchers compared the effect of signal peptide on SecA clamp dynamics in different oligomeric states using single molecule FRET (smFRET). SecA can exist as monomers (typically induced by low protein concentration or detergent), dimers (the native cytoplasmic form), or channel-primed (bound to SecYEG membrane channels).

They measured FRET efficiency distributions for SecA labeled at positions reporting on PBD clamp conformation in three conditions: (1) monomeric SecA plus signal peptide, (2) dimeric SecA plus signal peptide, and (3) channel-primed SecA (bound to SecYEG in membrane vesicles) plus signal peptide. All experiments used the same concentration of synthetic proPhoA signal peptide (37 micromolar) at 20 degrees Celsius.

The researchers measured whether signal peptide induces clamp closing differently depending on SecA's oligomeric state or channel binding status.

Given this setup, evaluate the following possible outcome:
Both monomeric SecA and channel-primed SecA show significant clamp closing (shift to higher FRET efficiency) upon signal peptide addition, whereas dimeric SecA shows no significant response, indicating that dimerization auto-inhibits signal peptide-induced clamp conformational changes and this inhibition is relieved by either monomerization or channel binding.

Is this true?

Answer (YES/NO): NO